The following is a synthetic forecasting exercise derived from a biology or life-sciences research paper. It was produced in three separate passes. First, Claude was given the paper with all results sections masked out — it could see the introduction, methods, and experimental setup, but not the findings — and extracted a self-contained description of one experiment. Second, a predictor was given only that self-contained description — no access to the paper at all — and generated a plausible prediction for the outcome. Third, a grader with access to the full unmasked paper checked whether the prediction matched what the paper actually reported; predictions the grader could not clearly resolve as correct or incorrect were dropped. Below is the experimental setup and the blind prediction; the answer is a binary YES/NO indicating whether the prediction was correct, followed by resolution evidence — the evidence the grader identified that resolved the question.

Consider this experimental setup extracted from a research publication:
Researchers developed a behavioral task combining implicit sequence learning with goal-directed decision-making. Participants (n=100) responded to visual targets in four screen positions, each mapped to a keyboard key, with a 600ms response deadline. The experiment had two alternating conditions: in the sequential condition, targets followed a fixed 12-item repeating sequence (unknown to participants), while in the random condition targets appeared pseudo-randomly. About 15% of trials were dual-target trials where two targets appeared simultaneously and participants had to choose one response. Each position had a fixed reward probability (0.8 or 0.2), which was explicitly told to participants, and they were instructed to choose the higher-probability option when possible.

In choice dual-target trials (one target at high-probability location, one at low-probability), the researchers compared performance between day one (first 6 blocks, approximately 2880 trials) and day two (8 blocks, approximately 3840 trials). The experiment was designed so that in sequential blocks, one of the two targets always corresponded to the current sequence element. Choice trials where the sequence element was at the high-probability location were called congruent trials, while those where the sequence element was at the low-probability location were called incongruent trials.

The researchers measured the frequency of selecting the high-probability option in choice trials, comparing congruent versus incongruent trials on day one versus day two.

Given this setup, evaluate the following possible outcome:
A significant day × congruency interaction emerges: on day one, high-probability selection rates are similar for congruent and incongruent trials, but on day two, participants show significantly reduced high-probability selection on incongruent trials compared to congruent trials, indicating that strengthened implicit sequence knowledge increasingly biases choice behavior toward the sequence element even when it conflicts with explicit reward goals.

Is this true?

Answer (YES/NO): NO